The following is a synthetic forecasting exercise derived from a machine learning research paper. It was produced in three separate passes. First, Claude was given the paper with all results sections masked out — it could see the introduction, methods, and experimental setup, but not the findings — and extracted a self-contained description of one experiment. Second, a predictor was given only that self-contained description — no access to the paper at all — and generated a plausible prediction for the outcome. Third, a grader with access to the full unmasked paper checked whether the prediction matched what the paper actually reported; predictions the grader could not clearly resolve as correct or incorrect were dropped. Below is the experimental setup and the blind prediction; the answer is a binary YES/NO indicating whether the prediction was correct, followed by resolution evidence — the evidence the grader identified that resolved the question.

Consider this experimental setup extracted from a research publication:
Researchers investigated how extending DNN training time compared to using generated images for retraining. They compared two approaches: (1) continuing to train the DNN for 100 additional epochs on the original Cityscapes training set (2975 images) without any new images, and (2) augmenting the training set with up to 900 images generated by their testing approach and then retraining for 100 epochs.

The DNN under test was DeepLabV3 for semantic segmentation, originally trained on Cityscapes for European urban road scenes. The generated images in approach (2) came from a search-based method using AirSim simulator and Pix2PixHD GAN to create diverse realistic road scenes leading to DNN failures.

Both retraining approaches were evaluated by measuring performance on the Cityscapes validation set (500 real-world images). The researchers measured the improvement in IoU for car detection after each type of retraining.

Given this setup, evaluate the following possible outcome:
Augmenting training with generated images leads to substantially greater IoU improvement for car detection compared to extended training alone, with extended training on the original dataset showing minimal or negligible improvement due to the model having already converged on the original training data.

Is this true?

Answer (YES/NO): YES